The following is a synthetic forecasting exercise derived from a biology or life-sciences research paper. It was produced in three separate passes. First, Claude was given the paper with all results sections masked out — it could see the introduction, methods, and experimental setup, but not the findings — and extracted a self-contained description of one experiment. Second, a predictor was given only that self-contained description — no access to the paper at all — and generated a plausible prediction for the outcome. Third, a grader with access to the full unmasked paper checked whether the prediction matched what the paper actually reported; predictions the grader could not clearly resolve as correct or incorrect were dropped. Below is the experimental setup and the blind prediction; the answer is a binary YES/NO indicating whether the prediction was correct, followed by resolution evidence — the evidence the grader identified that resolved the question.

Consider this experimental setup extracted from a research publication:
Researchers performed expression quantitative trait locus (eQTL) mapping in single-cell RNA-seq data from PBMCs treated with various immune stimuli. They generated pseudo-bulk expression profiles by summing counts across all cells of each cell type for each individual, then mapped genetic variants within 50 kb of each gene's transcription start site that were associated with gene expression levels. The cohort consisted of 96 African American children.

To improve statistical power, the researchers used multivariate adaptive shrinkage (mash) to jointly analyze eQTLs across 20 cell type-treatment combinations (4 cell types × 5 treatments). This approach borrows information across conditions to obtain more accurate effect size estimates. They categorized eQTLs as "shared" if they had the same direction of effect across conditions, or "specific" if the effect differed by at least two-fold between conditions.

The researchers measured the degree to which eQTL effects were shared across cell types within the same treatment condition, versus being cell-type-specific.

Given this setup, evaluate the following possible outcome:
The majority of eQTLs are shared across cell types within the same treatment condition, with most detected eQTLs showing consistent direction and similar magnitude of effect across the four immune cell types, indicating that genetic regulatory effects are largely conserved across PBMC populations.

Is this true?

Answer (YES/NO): NO